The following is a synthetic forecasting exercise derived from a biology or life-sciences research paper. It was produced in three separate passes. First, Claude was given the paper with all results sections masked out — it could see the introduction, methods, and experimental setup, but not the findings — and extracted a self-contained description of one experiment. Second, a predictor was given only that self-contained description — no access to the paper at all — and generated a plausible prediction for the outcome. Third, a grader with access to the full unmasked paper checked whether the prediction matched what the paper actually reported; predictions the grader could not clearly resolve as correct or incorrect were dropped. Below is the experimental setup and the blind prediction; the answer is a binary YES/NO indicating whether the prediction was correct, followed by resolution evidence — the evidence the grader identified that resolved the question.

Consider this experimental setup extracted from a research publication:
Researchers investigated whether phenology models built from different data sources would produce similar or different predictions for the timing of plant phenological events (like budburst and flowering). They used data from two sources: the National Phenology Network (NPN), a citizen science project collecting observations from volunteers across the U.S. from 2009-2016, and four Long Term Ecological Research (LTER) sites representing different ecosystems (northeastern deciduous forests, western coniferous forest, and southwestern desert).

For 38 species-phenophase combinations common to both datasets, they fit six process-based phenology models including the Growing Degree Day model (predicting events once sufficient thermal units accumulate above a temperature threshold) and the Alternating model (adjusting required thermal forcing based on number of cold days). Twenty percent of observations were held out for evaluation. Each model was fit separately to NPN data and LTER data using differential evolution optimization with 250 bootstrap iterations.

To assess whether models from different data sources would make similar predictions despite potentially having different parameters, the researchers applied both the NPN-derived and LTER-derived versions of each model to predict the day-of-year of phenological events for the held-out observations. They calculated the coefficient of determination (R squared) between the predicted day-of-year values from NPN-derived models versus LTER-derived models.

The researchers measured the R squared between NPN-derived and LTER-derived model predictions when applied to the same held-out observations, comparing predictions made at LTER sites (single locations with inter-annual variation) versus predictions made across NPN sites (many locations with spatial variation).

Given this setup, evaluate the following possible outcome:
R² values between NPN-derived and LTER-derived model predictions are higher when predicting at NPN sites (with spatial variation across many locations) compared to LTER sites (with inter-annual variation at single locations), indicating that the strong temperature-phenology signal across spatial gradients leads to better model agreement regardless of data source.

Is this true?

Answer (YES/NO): NO